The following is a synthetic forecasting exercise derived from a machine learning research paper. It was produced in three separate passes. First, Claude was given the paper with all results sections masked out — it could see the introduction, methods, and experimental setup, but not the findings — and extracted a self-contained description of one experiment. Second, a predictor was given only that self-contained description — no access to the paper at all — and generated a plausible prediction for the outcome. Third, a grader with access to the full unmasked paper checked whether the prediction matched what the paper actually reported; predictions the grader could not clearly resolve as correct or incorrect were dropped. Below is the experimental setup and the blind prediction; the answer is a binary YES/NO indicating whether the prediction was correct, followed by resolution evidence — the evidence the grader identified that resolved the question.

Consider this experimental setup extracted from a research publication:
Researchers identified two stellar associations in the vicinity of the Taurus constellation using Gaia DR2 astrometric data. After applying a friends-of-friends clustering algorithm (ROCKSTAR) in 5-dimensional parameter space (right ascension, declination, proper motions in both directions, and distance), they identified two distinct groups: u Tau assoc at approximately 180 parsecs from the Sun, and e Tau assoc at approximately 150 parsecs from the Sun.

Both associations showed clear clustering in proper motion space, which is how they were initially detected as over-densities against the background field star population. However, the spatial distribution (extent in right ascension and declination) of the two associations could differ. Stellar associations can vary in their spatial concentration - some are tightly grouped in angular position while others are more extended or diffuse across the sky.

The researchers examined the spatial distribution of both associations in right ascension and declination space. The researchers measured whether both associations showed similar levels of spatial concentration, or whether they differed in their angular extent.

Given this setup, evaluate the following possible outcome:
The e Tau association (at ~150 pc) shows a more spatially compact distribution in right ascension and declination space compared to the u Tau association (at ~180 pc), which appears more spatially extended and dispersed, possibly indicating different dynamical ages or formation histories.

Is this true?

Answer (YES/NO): NO